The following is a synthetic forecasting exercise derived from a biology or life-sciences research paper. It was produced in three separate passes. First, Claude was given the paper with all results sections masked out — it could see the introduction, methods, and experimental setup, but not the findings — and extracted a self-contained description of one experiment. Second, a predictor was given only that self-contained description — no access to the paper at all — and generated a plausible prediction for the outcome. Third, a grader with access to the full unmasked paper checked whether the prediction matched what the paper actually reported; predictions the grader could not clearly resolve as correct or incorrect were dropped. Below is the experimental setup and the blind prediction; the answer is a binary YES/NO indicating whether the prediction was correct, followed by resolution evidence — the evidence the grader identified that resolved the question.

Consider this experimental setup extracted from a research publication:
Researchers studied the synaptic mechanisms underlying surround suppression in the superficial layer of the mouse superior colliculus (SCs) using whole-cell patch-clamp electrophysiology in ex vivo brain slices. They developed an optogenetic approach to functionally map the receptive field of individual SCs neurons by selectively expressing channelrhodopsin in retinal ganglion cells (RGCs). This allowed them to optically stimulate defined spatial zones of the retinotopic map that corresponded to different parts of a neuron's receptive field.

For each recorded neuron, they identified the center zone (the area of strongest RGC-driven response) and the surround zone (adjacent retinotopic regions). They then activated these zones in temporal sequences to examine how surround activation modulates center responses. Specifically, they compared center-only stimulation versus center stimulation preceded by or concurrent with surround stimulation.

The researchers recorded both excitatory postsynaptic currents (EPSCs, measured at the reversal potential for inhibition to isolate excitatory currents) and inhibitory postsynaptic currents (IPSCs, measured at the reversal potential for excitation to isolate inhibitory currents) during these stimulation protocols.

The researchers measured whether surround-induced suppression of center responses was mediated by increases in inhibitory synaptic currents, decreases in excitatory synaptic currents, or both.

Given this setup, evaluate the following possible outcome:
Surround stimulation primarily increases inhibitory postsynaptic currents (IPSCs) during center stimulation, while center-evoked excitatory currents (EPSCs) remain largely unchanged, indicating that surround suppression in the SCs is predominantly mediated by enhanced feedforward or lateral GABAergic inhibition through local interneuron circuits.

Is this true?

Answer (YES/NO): NO